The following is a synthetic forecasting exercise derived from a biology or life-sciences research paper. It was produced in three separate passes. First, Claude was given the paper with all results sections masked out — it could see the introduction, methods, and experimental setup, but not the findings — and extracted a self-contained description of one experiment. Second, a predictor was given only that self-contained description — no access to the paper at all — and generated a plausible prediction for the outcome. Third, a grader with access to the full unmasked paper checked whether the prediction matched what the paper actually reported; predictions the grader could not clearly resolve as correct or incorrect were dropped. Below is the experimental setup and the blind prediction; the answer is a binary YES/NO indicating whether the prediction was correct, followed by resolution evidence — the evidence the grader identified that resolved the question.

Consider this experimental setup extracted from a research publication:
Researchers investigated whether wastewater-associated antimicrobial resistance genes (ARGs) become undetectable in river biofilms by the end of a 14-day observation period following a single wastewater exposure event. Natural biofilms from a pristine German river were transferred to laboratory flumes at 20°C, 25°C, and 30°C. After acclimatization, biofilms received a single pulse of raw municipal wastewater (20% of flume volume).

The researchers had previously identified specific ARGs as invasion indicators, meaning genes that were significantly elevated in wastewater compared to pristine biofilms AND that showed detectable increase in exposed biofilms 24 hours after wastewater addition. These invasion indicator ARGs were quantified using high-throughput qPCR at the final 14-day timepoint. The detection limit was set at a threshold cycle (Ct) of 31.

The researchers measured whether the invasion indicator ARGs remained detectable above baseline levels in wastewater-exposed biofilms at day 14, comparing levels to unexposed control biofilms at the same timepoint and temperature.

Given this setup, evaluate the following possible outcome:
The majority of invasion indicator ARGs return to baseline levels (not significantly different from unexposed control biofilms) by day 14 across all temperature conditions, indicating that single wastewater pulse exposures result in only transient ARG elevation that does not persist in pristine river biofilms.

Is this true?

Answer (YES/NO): NO